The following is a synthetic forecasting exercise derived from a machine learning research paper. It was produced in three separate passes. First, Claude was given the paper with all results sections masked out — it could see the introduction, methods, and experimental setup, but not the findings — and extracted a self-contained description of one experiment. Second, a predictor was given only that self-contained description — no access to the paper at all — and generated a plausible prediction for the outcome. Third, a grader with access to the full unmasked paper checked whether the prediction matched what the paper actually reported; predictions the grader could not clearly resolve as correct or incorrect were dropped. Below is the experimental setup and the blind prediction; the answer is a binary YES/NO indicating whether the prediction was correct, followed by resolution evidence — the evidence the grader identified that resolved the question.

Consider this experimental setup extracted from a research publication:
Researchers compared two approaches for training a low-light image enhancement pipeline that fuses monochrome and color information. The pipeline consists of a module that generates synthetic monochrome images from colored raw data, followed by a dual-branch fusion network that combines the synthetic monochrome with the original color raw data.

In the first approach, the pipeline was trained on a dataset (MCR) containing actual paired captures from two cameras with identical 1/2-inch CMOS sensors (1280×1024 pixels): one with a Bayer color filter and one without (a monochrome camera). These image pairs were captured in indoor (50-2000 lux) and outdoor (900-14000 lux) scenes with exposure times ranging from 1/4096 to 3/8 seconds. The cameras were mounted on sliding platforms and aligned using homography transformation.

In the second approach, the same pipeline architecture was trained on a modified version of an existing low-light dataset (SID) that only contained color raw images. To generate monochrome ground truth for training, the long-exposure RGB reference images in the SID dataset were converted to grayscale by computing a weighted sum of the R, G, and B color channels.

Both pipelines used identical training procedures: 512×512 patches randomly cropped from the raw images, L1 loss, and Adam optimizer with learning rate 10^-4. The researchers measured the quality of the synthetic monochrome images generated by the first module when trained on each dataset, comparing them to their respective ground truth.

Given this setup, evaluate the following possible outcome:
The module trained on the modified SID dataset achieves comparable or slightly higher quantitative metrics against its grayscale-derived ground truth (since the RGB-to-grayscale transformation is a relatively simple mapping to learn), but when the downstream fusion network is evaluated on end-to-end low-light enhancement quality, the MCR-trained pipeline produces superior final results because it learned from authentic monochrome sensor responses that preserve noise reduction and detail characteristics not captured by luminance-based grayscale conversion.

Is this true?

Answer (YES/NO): NO